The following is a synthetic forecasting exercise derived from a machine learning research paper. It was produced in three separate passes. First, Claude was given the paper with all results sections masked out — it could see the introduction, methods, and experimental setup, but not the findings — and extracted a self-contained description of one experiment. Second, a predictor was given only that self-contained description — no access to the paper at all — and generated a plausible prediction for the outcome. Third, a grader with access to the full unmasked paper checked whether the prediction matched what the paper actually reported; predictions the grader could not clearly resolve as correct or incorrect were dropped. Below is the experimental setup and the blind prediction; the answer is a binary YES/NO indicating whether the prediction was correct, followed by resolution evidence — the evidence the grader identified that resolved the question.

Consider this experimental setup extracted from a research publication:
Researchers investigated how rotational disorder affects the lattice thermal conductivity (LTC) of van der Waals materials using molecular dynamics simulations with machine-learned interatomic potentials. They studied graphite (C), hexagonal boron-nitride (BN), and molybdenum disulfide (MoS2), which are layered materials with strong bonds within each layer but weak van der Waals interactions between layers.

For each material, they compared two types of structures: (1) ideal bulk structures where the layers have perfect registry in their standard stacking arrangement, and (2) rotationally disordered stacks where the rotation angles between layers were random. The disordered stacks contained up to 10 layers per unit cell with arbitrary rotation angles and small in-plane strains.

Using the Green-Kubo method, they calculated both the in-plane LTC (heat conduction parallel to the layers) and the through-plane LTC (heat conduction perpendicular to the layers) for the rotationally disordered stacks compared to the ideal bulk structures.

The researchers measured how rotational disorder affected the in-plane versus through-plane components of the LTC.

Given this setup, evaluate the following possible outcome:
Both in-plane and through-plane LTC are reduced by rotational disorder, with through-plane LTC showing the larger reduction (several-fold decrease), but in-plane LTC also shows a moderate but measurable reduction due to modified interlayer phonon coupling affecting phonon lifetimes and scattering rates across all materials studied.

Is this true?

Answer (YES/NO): NO